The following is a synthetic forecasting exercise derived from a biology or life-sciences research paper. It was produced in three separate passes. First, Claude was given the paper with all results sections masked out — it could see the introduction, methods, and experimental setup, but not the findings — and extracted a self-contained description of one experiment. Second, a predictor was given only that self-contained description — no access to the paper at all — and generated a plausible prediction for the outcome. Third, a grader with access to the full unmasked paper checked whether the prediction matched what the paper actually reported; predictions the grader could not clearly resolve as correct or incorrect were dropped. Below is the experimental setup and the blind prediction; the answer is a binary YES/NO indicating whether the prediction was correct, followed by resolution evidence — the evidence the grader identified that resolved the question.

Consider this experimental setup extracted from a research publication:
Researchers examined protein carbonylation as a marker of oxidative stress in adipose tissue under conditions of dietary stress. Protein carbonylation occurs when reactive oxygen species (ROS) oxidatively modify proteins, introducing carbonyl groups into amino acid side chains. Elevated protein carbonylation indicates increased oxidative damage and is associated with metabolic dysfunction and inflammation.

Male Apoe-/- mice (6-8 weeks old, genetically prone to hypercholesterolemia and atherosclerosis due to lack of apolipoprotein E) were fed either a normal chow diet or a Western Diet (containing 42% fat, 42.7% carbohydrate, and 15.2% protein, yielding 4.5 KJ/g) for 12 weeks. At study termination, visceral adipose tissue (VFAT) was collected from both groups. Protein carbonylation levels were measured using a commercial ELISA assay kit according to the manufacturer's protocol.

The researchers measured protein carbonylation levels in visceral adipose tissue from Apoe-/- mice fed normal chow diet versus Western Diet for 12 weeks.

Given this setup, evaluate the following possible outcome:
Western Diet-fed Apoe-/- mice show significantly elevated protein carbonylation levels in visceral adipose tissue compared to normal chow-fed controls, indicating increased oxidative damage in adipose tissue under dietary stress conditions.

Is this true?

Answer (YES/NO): YES